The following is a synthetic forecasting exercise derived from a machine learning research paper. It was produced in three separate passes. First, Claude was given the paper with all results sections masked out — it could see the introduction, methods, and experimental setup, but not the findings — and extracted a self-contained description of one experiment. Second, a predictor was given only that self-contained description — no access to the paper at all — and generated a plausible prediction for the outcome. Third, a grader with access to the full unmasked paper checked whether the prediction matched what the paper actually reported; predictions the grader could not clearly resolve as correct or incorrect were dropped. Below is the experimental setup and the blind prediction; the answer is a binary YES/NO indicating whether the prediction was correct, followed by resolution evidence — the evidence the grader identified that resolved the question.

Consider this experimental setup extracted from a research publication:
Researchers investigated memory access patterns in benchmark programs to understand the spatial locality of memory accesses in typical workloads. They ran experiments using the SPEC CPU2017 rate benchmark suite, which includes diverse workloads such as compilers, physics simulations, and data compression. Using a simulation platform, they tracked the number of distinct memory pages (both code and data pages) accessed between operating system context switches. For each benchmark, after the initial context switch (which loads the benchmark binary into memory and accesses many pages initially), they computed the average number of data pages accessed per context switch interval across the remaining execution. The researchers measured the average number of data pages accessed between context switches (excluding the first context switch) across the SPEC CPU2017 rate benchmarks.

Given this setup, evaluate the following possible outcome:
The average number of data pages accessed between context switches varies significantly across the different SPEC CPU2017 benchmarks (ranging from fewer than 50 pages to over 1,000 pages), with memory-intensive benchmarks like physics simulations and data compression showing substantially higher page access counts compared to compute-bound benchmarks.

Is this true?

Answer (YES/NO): NO